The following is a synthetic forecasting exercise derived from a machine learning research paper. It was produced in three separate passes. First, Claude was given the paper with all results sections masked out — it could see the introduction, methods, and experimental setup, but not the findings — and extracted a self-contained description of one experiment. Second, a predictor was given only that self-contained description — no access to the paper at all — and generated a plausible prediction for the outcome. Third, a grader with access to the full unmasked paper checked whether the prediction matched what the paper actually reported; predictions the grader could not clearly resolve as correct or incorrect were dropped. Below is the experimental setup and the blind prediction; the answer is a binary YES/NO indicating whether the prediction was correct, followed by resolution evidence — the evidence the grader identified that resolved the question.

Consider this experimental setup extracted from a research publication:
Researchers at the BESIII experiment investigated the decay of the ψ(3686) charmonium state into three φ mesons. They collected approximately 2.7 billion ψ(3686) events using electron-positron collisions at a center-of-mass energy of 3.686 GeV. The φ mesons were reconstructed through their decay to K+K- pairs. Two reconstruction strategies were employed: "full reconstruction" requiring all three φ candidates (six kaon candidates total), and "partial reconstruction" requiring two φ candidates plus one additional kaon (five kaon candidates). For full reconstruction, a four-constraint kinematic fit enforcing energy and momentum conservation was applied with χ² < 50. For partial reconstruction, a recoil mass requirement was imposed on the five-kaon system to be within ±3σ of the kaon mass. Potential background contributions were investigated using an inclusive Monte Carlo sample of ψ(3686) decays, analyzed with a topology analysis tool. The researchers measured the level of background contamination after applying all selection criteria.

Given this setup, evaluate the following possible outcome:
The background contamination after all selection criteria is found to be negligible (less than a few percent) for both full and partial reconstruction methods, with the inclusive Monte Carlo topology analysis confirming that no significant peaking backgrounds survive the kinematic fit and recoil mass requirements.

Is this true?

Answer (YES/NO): YES